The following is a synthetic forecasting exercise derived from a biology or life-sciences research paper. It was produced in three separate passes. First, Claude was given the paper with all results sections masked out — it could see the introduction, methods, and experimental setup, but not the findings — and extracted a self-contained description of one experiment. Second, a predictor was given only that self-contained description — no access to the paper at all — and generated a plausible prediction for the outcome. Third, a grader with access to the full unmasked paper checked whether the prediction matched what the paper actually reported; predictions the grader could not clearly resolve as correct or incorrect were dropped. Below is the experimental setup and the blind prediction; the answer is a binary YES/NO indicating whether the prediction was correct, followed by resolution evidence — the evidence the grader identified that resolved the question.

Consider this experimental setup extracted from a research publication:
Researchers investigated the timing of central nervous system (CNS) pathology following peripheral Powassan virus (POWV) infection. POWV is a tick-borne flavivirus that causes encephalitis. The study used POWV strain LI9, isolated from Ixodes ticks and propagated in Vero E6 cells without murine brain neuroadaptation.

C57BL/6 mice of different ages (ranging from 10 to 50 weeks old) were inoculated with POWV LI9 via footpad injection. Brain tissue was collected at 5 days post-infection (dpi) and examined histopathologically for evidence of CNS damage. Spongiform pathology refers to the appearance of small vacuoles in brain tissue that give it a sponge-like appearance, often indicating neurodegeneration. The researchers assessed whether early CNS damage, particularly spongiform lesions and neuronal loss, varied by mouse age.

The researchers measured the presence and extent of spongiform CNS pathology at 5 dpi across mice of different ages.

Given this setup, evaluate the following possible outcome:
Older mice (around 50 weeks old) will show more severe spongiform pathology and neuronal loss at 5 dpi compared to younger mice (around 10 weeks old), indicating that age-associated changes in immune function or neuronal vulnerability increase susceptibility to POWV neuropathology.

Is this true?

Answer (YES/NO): NO